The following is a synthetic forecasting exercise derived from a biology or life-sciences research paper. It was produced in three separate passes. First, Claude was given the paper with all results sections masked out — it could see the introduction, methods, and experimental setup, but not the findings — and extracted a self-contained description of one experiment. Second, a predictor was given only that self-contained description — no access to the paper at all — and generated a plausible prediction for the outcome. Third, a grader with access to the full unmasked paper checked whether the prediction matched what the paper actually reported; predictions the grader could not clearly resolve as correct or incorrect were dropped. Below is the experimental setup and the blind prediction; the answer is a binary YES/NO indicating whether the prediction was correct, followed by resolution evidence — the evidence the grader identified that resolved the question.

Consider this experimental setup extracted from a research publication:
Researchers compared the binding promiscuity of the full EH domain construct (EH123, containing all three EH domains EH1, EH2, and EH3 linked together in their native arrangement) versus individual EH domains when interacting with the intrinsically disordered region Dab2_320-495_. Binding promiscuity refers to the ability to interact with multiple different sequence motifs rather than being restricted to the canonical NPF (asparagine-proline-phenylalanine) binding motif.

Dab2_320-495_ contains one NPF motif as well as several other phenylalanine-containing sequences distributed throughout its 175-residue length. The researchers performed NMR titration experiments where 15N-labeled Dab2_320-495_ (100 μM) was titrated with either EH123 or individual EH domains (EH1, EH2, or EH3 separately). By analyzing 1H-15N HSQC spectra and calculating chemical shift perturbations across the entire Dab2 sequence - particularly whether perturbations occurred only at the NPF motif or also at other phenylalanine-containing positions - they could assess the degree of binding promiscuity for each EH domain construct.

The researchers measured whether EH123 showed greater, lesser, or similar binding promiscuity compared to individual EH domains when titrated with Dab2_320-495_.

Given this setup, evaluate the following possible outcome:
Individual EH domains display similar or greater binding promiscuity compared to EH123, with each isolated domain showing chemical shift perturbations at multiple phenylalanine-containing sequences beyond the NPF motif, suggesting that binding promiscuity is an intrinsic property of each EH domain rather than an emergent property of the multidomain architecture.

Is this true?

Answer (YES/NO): NO